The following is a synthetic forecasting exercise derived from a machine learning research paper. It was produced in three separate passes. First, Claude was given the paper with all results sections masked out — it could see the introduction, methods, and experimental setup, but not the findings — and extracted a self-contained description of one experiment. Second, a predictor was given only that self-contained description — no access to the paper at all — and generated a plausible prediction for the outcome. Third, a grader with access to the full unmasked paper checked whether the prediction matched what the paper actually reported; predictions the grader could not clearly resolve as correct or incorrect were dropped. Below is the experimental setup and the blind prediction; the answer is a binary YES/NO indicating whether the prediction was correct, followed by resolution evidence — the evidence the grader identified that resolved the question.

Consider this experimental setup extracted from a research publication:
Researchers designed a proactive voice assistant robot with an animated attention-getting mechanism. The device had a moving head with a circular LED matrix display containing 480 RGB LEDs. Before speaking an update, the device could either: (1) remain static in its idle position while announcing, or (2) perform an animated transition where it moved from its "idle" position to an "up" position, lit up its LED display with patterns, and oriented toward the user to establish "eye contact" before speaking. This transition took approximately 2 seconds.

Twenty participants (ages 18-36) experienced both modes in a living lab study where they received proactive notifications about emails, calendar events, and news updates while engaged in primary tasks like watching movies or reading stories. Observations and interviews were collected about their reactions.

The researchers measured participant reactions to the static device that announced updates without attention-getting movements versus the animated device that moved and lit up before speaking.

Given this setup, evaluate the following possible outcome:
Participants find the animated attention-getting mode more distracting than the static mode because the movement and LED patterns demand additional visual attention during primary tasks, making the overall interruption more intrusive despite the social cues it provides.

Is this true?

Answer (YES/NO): NO